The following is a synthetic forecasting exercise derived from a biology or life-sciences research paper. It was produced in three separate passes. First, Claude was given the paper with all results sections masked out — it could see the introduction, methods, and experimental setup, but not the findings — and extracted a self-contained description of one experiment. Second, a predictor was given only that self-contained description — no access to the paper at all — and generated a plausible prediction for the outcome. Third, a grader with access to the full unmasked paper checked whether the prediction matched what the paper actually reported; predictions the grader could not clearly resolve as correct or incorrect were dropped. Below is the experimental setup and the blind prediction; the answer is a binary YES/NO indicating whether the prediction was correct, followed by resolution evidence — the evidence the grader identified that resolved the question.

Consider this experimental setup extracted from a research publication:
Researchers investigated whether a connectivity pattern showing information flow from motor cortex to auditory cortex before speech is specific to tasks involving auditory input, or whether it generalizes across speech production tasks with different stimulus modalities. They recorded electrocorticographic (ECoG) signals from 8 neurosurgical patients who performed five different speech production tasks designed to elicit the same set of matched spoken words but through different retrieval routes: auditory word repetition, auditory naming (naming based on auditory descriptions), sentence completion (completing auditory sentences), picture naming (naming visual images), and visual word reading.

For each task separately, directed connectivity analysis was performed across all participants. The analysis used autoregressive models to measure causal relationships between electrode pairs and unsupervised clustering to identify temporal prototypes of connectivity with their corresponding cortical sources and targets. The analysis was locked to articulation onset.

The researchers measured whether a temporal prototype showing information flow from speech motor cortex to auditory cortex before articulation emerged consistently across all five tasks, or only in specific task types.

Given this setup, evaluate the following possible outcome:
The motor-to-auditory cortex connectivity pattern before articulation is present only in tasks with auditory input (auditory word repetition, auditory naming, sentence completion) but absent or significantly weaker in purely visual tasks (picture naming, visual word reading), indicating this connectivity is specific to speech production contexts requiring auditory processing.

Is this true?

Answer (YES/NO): NO